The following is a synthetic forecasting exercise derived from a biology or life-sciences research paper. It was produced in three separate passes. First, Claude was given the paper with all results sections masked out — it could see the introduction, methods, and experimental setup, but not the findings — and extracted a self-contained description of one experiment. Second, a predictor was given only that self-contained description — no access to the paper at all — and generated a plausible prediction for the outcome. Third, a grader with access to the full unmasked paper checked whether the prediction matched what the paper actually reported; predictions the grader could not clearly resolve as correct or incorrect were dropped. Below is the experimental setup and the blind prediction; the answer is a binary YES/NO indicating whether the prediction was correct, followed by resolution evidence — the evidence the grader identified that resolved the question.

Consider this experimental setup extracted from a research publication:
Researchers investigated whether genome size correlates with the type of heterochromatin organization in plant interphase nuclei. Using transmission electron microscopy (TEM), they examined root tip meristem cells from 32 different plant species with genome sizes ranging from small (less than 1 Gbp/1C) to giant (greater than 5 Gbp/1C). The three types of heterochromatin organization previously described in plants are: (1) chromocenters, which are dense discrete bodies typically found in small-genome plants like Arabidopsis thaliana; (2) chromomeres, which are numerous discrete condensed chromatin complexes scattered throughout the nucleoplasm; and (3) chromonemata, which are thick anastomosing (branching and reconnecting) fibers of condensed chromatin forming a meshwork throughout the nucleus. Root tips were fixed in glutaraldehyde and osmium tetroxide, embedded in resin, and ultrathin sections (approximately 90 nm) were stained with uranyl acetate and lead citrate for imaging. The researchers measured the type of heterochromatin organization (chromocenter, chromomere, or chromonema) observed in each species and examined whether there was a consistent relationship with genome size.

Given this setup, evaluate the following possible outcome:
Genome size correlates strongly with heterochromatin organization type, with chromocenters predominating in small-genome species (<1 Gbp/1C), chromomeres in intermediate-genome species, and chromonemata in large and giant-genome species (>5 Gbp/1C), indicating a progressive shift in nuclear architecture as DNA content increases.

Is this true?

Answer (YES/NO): NO